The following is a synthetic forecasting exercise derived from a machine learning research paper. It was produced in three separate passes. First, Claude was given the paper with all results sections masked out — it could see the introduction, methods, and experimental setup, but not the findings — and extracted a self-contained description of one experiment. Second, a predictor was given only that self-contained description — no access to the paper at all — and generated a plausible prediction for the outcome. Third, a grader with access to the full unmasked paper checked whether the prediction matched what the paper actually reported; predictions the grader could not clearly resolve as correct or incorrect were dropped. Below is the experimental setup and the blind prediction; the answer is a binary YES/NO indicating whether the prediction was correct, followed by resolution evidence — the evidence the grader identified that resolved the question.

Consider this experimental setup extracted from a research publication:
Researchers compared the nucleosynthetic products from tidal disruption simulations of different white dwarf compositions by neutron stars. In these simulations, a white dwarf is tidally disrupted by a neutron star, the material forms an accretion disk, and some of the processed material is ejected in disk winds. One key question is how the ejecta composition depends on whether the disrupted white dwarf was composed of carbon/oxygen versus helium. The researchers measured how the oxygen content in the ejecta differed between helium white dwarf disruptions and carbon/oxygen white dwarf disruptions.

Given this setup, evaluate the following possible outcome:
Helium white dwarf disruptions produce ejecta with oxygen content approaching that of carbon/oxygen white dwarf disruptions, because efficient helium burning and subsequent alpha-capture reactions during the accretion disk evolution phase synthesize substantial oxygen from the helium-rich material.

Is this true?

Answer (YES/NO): NO